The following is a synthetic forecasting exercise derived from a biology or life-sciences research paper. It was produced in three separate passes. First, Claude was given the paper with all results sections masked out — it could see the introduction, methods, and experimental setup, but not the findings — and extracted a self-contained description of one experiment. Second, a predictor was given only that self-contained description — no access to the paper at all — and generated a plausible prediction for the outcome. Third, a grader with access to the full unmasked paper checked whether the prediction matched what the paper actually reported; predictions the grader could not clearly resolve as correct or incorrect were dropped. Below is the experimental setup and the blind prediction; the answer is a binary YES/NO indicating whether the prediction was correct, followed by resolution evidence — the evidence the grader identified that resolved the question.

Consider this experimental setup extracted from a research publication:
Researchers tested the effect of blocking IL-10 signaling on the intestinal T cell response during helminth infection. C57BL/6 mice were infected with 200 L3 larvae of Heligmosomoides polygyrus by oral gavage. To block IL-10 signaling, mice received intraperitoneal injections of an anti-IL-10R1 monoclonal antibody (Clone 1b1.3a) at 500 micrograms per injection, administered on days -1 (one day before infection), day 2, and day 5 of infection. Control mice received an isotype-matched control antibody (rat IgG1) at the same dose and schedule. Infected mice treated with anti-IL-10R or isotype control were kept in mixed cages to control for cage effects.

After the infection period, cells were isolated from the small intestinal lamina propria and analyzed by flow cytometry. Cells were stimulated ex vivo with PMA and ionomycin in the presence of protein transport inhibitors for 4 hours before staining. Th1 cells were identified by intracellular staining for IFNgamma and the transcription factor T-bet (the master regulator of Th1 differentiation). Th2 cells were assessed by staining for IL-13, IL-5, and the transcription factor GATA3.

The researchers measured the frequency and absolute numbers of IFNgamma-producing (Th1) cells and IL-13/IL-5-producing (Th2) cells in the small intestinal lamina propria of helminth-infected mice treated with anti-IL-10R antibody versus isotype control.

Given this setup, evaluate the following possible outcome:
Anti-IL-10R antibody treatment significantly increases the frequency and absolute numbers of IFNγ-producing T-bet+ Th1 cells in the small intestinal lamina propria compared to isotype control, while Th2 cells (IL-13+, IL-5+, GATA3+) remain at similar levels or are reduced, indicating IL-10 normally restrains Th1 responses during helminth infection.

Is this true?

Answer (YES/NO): YES